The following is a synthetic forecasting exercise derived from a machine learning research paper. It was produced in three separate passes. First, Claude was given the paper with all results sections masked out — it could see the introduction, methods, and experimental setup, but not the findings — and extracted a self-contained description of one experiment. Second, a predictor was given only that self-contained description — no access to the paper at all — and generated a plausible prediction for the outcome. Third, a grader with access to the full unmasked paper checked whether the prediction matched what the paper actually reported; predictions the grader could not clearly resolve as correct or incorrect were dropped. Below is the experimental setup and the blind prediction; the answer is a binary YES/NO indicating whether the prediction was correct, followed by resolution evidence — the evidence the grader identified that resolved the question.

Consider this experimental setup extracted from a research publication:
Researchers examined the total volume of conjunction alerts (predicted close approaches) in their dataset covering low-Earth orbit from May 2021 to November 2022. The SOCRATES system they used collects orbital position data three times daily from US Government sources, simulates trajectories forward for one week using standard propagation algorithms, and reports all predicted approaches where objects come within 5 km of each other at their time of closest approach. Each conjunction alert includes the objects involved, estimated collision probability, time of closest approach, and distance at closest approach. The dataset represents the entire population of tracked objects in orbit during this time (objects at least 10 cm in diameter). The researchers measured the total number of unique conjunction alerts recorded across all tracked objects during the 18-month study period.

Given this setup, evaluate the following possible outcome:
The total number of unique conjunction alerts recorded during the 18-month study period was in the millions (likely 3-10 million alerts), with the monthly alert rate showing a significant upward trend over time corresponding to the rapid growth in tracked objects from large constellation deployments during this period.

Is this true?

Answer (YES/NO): NO